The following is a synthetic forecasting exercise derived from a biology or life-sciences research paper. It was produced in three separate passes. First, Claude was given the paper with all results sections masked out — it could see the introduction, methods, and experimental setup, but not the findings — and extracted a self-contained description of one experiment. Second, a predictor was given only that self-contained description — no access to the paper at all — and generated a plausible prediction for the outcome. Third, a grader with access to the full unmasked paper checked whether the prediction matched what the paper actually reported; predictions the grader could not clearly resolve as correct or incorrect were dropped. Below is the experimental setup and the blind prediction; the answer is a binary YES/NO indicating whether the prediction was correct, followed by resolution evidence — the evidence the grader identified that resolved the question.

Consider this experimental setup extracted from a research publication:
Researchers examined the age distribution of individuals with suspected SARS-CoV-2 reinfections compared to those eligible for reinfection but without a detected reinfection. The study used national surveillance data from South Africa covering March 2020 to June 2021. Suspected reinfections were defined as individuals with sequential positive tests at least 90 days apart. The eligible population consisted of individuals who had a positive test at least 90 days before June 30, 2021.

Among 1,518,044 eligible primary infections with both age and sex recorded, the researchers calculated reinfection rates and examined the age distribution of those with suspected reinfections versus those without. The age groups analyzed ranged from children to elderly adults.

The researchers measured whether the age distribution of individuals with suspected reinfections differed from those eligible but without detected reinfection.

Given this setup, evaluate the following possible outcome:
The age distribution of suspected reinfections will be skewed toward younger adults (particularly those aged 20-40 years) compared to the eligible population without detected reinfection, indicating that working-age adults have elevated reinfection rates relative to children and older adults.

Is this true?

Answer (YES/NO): YES